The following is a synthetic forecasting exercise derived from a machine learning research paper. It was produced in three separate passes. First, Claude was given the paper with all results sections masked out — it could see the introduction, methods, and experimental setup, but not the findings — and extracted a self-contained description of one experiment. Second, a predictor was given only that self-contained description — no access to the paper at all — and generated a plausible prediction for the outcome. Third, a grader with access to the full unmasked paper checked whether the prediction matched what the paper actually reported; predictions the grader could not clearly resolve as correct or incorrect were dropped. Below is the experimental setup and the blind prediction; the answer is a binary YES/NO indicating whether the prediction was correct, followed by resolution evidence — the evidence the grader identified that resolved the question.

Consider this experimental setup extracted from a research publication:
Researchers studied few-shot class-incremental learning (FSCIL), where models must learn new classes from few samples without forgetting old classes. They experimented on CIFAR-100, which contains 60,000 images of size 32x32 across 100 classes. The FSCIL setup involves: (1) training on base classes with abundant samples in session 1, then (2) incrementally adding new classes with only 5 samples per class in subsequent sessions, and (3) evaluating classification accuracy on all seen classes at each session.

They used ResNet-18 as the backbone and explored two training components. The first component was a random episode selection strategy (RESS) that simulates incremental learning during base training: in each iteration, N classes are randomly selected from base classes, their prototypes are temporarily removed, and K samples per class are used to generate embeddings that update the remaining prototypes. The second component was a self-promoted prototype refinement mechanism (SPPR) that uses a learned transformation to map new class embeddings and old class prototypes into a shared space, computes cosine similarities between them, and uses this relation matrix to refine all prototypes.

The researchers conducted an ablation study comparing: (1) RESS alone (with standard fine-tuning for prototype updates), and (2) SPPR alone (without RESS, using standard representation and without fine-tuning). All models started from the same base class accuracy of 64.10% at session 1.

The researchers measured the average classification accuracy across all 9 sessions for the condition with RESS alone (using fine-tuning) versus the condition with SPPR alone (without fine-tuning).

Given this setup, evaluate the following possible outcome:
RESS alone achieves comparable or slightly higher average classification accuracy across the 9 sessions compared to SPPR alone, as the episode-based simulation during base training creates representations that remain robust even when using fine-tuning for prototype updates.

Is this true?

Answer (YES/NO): YES